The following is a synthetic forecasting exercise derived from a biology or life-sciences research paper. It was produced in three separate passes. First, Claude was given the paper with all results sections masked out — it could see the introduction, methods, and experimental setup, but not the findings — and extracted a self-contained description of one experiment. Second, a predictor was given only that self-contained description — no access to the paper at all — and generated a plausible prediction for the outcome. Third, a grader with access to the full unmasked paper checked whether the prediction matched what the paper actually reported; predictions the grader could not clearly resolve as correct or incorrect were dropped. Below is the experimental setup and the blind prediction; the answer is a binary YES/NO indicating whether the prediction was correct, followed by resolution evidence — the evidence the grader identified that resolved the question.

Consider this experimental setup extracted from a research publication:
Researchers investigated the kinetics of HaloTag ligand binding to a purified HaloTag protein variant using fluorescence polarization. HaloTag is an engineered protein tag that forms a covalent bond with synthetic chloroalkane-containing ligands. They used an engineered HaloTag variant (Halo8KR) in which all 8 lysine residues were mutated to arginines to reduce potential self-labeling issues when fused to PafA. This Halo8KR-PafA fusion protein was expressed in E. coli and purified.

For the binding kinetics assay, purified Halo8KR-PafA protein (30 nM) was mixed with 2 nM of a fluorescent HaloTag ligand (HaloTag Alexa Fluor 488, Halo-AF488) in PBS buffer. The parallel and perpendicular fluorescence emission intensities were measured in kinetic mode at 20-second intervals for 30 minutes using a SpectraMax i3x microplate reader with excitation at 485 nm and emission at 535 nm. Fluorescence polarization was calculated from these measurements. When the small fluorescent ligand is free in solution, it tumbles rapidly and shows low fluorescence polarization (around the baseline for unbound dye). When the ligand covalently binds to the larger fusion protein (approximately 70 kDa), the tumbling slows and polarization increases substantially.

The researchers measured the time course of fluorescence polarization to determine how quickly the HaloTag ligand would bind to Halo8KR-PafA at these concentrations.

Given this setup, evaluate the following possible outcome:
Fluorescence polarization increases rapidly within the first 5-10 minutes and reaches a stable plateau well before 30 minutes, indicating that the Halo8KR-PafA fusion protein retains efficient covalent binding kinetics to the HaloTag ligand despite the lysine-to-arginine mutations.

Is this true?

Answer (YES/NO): YES